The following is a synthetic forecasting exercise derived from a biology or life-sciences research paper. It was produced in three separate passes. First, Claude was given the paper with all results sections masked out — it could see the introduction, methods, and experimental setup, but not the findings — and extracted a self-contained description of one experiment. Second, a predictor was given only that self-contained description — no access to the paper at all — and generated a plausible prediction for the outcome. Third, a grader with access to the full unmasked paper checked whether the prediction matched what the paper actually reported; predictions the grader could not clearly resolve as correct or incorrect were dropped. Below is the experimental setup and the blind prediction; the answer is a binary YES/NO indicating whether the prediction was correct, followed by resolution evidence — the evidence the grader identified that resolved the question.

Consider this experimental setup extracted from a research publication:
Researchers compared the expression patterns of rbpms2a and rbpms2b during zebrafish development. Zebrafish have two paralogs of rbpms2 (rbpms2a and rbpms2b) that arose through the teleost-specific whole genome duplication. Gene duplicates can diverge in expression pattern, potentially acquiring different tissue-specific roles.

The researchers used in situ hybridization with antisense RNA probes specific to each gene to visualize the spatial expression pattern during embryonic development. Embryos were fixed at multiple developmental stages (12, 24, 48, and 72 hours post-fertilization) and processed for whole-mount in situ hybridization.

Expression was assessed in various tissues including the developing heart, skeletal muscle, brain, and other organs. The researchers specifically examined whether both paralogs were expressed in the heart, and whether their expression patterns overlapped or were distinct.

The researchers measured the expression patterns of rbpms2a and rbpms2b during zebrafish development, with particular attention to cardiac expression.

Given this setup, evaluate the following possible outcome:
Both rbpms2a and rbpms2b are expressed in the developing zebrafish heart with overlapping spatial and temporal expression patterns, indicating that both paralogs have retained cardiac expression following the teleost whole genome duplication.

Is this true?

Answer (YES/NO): YES